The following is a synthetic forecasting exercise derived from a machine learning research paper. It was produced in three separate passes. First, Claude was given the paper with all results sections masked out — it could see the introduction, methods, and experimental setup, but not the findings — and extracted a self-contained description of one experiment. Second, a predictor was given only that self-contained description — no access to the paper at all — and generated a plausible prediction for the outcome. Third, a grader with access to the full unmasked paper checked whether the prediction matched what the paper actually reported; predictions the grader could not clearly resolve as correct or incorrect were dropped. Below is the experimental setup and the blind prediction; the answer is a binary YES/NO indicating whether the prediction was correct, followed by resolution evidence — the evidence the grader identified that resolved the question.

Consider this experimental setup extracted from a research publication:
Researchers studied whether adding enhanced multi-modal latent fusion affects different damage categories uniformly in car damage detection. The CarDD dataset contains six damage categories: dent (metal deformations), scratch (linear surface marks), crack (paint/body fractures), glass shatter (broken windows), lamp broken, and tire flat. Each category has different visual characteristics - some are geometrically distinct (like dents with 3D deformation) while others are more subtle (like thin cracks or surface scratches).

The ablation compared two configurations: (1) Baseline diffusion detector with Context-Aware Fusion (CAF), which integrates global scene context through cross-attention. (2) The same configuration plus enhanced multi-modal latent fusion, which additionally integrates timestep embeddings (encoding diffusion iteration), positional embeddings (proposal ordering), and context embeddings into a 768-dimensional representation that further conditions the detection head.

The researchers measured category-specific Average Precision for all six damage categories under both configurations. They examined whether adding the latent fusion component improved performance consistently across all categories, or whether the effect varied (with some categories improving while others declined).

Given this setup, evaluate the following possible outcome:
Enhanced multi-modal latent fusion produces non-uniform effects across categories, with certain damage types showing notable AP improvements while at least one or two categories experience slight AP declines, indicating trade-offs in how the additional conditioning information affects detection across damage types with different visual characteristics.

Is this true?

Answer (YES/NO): YES